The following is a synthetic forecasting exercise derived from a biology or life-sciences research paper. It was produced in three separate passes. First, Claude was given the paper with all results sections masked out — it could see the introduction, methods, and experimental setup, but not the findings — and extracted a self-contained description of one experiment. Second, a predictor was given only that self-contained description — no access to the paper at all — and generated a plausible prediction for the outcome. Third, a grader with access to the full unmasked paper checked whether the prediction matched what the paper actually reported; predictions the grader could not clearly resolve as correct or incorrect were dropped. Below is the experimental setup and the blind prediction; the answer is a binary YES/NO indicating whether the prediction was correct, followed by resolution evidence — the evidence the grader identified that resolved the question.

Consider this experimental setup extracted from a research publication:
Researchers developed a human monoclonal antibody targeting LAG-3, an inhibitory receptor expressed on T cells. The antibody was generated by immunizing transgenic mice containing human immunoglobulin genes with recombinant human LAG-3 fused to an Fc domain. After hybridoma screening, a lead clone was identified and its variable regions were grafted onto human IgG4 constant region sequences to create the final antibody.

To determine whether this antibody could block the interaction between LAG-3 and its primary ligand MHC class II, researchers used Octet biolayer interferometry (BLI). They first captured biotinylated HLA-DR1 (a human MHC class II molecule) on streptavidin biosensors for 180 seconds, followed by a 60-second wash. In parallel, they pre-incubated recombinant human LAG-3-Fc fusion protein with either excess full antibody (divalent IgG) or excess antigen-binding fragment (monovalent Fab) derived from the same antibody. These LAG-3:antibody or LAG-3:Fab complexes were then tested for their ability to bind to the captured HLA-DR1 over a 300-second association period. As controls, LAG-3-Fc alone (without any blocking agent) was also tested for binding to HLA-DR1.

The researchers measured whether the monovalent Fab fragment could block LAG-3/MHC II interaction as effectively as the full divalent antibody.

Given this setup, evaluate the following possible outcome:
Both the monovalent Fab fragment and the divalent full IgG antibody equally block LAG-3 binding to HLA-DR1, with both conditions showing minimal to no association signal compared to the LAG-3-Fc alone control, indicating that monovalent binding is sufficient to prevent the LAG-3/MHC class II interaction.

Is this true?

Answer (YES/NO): YES